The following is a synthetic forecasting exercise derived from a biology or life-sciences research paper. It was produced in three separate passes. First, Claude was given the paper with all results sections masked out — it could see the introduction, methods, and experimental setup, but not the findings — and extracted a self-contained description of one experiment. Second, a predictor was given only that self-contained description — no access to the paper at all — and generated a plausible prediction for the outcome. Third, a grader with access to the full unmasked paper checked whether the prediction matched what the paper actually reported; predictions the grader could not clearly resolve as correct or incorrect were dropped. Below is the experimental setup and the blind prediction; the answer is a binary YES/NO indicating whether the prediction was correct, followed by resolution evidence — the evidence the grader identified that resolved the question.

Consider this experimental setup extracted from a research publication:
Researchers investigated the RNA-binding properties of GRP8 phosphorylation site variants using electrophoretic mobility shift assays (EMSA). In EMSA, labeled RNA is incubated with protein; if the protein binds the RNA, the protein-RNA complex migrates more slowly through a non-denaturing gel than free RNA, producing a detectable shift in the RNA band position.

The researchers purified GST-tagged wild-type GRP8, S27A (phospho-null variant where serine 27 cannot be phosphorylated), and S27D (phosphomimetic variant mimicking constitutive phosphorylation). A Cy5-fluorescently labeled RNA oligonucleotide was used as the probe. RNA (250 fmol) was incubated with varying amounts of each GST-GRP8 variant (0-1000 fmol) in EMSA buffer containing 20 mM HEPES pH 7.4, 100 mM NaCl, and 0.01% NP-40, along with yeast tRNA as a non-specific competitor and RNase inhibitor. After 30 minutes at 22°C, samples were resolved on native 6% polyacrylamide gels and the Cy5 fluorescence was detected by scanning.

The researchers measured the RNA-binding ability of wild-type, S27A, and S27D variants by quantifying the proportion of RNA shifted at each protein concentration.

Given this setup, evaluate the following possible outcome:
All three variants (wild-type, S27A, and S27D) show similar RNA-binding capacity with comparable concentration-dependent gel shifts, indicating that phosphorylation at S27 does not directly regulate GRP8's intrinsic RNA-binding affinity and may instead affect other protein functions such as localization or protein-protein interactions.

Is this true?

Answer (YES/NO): NO